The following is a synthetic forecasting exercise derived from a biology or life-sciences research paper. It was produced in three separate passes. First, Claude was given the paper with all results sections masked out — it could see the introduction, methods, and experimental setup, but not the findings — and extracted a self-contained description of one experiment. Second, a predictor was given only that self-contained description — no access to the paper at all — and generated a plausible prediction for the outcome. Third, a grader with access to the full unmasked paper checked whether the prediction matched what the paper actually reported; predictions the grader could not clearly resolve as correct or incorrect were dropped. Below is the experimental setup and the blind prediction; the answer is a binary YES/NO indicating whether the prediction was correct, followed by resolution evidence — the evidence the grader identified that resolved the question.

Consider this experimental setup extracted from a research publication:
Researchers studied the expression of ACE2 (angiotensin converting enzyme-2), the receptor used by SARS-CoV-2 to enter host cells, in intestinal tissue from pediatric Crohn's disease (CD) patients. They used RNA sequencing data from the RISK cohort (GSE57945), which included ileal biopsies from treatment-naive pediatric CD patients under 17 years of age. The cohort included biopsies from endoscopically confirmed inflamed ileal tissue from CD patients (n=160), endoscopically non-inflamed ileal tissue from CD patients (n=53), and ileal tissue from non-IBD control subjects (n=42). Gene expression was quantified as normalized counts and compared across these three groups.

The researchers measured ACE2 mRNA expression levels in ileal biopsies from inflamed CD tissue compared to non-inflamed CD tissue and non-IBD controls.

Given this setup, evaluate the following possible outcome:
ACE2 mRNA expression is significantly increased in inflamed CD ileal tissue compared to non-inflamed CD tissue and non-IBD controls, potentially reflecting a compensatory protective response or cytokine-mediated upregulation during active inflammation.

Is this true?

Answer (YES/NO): NO